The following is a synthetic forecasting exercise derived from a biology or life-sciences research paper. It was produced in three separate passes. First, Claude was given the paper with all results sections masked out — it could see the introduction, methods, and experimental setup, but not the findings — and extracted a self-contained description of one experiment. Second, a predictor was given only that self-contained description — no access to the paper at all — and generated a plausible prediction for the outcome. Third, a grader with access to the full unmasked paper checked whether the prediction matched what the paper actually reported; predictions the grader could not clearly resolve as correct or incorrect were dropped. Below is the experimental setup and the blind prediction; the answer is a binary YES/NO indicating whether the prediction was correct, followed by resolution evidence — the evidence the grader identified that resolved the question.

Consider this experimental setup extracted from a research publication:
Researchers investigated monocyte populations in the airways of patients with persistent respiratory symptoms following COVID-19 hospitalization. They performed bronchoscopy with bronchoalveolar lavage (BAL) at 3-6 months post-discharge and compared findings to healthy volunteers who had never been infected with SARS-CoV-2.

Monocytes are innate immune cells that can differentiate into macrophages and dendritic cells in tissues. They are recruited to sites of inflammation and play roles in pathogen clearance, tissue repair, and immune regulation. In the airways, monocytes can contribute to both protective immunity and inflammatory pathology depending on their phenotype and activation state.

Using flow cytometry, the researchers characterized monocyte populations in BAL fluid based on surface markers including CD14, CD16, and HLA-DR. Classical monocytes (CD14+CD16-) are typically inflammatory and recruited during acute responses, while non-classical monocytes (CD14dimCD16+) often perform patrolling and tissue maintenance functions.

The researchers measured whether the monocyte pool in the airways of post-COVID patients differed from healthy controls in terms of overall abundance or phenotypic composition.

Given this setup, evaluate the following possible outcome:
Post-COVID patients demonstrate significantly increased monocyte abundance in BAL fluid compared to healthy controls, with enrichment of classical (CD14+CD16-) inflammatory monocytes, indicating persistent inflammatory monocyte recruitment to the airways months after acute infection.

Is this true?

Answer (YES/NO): NO